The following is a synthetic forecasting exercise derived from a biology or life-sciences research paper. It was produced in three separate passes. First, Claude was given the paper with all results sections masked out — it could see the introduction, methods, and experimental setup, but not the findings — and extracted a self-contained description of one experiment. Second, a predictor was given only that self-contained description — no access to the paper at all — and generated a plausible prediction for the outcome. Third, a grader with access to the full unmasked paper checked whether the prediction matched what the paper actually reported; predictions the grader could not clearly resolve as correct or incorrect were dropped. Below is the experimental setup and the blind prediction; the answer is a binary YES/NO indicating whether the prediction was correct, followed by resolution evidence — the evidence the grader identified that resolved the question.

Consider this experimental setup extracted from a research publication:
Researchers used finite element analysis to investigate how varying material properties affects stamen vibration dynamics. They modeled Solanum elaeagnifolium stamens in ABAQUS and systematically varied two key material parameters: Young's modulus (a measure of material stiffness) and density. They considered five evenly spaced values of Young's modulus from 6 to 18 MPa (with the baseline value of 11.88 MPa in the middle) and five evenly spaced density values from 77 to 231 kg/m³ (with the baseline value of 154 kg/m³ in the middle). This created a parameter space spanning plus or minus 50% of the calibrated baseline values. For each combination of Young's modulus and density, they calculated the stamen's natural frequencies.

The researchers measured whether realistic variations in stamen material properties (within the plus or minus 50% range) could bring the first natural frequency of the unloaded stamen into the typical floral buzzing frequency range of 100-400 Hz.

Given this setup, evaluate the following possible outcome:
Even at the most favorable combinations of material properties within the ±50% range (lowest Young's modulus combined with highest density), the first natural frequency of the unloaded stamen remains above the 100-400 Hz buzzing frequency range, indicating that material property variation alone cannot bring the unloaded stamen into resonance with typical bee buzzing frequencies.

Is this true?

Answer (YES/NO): NO